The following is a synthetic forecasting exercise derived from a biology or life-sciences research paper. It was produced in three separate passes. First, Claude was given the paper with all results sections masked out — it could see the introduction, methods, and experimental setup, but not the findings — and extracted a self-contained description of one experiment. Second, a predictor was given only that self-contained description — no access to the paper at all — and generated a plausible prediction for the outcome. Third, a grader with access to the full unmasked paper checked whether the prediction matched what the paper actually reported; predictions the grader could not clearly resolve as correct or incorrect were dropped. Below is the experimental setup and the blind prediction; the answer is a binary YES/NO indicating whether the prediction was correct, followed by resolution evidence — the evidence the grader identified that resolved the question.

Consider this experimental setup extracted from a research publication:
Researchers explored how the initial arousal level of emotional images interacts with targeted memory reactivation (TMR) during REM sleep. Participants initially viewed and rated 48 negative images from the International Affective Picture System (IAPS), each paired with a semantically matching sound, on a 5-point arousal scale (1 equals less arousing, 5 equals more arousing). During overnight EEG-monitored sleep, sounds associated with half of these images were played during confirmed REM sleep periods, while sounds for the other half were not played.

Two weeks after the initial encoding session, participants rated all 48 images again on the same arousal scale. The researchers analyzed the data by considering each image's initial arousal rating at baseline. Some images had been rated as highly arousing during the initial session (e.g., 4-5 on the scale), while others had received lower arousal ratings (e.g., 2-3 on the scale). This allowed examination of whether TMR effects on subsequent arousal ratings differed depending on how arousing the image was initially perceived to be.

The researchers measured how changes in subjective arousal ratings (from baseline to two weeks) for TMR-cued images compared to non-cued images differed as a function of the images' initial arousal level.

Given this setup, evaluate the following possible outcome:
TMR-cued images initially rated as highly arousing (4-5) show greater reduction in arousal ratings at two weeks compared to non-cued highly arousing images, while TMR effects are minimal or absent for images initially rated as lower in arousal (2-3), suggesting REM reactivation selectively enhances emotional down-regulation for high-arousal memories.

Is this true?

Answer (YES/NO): NO